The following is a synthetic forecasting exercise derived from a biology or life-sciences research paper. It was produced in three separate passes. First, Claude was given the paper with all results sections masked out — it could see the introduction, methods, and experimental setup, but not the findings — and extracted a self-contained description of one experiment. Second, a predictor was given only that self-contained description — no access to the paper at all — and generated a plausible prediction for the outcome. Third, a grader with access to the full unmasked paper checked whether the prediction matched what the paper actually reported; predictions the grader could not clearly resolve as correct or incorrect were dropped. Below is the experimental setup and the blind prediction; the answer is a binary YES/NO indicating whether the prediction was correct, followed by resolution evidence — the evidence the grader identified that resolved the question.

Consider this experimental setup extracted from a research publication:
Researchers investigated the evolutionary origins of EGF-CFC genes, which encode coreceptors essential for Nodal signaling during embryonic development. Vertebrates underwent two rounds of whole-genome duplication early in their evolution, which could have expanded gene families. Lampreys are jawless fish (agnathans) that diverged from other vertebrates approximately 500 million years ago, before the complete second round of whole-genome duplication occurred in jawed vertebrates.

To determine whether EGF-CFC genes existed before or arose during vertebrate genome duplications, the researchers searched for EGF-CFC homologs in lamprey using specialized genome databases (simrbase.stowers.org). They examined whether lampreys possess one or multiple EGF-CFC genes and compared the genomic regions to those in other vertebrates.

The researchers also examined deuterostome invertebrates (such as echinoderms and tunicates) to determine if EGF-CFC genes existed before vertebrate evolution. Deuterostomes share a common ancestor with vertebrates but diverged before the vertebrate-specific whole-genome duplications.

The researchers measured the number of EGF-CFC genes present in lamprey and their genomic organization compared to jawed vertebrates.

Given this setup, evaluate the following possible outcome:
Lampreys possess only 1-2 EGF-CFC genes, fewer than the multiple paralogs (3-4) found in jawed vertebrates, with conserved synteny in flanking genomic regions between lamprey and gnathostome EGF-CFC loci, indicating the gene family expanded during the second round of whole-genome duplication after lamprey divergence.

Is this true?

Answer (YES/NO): NO